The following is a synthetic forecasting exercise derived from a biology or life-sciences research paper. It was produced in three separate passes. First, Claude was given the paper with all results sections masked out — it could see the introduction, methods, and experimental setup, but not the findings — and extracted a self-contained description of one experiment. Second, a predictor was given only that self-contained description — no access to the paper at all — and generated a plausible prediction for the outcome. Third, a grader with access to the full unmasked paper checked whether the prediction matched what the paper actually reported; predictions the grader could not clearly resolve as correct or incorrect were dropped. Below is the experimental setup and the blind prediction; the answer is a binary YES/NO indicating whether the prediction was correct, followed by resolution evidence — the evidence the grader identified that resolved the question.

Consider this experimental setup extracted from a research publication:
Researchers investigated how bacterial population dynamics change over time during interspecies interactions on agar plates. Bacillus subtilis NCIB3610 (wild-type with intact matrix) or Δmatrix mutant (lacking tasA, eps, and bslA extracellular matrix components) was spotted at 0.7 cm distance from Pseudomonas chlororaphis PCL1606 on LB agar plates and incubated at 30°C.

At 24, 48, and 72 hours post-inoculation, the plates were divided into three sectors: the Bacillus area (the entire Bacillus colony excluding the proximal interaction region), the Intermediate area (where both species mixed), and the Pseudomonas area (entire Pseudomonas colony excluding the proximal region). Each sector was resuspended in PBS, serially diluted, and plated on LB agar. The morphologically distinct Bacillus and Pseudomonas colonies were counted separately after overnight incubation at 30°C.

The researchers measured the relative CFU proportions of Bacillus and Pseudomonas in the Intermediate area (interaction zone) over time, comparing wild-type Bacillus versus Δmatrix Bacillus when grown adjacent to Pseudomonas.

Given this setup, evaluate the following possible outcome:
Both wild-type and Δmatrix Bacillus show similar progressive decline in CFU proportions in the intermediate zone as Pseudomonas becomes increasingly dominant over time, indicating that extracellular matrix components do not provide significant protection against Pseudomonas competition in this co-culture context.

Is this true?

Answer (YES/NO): NO